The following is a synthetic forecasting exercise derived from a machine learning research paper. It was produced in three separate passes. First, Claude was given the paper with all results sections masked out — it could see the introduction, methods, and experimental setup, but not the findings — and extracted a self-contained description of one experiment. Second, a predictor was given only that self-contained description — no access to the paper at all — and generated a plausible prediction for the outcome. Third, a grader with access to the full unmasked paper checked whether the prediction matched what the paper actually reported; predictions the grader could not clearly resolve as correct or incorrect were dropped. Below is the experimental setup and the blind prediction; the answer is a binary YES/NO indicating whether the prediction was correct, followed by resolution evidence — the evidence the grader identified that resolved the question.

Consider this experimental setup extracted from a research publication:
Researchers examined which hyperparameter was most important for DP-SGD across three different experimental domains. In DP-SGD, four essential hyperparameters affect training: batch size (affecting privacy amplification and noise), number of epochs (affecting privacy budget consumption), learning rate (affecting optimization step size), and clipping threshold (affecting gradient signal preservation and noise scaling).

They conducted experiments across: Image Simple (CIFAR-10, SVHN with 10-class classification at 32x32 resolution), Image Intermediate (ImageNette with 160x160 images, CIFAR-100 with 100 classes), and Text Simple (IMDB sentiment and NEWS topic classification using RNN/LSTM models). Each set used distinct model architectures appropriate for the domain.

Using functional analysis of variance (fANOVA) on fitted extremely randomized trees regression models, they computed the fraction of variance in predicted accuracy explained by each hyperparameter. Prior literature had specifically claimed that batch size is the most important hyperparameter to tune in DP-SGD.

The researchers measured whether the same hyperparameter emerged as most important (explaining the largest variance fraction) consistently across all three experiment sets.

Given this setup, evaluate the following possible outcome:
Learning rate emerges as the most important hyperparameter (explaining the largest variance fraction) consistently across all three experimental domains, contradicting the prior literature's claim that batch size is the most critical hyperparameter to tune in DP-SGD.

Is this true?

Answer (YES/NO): NO